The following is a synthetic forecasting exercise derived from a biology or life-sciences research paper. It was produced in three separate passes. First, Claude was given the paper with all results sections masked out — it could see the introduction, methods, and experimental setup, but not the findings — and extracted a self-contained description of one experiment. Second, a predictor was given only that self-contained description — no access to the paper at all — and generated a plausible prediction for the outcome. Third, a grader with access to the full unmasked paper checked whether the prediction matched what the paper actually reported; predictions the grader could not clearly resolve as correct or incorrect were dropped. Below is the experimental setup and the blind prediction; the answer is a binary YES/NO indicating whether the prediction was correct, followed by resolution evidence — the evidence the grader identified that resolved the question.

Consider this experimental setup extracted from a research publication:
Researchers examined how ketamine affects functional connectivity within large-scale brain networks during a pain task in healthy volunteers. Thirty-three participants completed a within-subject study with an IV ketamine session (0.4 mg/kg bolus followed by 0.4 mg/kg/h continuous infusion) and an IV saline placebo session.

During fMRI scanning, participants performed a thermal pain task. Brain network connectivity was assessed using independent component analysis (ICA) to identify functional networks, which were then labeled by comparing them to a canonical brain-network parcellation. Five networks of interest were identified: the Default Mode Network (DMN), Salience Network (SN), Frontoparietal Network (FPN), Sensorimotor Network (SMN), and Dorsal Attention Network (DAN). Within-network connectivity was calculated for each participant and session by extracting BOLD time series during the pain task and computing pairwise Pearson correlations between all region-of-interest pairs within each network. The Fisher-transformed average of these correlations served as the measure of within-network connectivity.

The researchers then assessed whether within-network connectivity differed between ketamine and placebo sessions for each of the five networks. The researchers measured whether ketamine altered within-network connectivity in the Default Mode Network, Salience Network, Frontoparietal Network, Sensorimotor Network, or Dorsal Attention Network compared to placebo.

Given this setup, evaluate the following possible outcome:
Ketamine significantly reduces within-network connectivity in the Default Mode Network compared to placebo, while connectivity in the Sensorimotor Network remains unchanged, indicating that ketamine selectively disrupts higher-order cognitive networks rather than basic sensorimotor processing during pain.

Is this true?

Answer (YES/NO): YES